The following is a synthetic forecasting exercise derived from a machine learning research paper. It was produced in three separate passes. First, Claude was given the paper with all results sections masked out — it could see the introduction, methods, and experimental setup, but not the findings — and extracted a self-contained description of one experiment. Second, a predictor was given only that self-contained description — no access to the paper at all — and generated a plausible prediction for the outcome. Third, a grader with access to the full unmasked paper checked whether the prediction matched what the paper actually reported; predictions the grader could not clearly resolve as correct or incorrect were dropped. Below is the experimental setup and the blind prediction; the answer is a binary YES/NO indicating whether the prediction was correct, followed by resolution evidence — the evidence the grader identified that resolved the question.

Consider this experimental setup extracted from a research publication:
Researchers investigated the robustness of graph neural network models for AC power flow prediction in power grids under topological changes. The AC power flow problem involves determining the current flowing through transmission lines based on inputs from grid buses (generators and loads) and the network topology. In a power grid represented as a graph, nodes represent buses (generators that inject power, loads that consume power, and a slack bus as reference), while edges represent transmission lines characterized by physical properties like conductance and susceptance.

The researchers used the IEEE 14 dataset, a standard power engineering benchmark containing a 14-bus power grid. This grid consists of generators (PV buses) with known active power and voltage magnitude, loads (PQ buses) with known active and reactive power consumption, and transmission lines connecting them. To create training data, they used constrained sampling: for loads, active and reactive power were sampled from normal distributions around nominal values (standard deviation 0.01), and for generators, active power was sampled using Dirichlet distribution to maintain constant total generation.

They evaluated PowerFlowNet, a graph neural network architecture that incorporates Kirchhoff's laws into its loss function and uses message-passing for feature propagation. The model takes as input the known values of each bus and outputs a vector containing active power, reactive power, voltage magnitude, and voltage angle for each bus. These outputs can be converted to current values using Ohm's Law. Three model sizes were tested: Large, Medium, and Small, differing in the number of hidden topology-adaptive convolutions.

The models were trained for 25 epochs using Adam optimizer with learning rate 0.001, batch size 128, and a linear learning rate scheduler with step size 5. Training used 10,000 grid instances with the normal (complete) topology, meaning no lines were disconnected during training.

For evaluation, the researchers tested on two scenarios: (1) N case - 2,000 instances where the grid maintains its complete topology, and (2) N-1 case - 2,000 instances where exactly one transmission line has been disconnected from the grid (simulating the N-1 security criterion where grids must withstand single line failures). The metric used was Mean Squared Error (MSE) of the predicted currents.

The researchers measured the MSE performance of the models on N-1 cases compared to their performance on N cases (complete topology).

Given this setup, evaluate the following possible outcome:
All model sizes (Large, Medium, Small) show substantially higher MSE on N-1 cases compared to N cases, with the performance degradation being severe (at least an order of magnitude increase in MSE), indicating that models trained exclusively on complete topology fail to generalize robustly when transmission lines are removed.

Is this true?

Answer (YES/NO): YES